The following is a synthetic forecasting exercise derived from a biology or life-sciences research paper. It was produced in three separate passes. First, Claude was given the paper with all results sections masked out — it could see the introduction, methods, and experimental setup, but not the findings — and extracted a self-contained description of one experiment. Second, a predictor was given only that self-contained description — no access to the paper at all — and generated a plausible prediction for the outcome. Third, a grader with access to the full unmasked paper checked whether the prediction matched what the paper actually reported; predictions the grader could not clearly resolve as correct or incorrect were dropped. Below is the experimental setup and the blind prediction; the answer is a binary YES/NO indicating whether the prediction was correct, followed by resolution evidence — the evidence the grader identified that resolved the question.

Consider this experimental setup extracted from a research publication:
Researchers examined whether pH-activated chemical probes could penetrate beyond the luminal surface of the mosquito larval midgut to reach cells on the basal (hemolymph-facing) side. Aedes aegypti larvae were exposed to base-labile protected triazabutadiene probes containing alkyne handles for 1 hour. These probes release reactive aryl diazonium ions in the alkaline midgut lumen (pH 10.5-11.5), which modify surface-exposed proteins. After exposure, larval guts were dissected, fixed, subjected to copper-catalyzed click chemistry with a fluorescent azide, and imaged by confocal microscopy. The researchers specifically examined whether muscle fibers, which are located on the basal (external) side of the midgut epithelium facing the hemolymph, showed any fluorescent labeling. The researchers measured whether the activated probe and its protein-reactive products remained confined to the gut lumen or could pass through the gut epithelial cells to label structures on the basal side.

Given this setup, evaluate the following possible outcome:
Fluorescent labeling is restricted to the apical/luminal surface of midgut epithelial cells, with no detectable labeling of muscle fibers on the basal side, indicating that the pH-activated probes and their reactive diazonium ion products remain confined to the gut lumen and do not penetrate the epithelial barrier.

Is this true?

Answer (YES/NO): NO